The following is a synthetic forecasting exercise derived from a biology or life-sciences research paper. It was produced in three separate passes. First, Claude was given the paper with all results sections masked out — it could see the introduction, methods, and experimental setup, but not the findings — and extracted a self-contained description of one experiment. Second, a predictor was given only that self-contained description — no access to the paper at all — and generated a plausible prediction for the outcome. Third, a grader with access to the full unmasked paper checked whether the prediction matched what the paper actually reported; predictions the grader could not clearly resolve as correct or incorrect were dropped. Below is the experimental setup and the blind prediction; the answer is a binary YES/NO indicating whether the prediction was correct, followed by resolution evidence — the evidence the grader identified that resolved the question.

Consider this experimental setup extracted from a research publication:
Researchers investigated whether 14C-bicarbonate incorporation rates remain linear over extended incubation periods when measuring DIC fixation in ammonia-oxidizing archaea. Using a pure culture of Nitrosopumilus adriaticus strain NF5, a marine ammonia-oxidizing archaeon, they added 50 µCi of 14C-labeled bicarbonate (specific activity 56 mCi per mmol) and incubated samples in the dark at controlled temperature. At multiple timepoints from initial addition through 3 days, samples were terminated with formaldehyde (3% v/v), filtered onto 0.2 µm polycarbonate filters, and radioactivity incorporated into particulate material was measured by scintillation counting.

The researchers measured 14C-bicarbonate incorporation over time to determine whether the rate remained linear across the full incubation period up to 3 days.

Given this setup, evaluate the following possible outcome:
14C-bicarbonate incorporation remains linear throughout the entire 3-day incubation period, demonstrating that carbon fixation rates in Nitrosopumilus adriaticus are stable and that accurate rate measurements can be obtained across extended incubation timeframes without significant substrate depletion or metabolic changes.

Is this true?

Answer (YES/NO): YES